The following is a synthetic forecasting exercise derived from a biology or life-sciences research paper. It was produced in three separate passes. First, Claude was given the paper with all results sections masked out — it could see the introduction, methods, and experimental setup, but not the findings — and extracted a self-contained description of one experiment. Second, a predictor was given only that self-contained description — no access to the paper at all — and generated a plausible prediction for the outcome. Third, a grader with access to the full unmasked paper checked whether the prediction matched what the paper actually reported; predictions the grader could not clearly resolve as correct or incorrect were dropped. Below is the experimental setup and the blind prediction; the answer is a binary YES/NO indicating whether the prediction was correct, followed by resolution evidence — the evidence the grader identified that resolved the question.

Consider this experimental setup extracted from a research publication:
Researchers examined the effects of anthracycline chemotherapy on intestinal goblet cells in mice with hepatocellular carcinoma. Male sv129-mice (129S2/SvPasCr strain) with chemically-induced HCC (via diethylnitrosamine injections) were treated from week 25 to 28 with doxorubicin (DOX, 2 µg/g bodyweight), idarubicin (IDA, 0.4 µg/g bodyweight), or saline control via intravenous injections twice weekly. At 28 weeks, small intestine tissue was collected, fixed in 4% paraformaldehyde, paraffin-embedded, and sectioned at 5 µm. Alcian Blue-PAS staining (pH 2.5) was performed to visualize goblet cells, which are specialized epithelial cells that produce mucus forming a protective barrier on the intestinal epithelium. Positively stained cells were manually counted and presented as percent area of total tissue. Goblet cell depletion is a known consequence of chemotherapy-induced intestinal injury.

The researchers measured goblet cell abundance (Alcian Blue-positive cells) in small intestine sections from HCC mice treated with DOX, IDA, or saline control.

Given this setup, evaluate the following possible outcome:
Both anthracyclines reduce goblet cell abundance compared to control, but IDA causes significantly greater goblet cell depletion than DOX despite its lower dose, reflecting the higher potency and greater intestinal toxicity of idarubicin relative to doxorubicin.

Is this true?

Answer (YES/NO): NO